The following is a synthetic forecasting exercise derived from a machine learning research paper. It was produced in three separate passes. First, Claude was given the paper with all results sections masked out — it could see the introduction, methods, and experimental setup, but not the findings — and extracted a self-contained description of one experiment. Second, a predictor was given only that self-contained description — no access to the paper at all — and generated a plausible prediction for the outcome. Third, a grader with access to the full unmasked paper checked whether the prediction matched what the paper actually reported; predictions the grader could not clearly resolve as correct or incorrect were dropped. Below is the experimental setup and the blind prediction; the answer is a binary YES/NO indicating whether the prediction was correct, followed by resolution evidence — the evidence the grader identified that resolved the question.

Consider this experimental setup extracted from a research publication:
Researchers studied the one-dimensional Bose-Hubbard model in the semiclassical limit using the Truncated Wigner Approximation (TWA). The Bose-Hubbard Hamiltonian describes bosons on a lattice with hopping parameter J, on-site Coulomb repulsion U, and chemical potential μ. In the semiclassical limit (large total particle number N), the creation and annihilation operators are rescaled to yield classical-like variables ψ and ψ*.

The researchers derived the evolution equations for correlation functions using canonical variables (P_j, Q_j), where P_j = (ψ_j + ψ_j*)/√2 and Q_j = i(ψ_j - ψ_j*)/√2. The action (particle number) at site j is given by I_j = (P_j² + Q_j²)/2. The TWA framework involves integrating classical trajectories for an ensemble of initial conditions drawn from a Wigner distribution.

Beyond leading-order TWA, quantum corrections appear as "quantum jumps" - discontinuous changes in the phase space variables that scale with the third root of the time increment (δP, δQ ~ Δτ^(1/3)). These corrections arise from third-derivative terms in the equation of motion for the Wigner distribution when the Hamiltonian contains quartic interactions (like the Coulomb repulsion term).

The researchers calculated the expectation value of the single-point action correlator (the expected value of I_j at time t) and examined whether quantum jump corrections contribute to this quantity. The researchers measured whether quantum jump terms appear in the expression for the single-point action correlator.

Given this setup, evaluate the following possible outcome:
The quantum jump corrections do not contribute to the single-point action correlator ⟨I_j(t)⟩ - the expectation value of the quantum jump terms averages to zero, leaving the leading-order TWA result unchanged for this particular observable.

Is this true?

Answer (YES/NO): YES